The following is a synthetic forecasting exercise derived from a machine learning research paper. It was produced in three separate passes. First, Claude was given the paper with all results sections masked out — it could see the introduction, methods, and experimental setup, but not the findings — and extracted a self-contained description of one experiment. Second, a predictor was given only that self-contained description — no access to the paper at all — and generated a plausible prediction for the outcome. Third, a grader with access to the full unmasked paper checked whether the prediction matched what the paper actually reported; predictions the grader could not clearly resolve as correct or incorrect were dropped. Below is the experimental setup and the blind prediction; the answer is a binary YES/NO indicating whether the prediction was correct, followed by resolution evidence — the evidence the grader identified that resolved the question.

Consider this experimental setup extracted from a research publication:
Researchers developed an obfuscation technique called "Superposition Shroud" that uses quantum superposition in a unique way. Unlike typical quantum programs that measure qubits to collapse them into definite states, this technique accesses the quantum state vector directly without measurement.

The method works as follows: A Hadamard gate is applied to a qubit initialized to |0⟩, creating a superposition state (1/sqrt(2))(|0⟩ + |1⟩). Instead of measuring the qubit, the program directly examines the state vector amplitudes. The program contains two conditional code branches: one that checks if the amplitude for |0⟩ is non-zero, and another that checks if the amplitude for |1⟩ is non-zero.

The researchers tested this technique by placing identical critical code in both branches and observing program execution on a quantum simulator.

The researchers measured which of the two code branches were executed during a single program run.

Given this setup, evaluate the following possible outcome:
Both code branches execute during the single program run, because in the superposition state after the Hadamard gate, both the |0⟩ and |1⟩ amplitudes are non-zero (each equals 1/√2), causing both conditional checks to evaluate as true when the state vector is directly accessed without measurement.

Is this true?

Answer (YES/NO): YES